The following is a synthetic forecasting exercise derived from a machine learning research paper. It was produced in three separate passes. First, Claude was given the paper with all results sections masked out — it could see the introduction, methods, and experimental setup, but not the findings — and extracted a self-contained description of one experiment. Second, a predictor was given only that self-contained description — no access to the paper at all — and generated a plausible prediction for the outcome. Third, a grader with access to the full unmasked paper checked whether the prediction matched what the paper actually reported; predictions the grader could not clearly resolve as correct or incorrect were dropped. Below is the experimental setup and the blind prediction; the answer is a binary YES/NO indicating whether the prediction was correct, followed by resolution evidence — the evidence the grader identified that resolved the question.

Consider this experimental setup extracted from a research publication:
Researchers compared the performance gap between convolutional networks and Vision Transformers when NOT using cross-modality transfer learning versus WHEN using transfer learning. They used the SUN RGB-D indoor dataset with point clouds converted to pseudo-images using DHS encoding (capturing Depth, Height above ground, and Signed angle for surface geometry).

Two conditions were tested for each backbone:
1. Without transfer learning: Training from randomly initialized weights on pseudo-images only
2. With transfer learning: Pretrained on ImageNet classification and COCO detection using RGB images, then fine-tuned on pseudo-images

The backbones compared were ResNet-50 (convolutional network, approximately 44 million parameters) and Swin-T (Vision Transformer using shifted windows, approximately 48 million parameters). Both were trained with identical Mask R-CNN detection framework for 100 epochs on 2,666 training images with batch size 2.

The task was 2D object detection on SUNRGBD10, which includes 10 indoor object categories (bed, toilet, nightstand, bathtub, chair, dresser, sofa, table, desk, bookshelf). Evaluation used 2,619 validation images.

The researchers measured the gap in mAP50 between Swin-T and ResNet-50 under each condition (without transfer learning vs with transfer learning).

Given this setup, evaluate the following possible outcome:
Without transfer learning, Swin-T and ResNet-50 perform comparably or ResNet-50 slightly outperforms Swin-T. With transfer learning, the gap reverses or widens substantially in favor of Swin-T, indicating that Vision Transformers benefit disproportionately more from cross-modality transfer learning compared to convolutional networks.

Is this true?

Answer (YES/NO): NO